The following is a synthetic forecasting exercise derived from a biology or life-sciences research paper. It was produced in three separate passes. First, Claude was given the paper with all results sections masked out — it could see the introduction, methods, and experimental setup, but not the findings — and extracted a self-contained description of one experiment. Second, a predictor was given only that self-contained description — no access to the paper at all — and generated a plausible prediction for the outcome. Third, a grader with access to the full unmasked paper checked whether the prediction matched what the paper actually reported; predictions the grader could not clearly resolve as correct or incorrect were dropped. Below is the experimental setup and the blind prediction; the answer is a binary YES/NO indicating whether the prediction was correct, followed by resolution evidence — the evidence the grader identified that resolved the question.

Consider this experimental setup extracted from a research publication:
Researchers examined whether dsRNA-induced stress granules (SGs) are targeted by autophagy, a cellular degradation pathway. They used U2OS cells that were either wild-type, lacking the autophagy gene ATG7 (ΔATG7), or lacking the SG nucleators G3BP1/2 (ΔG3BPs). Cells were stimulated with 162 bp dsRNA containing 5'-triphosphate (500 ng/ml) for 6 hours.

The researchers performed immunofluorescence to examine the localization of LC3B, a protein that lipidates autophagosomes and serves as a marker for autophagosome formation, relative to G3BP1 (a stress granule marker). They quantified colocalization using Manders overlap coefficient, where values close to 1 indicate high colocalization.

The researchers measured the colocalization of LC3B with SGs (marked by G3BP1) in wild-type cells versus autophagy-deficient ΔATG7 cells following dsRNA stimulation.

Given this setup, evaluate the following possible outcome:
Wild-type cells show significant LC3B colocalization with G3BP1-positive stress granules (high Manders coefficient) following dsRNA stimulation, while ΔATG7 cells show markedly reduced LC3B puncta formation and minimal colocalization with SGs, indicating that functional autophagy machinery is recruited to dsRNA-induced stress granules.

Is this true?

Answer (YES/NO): YES